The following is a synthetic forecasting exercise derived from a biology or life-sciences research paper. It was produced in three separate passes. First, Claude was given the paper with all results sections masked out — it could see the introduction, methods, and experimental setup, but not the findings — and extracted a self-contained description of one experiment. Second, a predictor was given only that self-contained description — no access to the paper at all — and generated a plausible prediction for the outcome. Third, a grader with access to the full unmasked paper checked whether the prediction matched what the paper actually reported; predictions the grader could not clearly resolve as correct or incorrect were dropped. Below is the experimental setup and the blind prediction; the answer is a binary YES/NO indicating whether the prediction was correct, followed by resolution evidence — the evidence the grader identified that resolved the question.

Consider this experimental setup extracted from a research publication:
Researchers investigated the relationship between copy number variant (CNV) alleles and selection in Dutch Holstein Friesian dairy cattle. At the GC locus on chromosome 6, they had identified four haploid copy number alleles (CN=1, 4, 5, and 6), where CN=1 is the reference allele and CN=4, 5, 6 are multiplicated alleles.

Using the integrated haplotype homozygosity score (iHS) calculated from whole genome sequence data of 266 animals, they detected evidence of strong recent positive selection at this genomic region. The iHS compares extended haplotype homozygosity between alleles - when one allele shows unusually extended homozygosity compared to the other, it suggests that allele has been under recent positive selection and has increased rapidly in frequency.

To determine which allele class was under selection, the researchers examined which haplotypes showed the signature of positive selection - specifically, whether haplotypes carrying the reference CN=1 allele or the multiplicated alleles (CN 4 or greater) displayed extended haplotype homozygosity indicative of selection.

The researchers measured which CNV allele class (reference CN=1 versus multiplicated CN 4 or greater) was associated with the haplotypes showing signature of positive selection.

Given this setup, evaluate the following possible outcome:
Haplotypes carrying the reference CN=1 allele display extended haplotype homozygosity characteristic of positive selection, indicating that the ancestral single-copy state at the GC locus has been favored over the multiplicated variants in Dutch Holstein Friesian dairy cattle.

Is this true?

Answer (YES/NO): NO